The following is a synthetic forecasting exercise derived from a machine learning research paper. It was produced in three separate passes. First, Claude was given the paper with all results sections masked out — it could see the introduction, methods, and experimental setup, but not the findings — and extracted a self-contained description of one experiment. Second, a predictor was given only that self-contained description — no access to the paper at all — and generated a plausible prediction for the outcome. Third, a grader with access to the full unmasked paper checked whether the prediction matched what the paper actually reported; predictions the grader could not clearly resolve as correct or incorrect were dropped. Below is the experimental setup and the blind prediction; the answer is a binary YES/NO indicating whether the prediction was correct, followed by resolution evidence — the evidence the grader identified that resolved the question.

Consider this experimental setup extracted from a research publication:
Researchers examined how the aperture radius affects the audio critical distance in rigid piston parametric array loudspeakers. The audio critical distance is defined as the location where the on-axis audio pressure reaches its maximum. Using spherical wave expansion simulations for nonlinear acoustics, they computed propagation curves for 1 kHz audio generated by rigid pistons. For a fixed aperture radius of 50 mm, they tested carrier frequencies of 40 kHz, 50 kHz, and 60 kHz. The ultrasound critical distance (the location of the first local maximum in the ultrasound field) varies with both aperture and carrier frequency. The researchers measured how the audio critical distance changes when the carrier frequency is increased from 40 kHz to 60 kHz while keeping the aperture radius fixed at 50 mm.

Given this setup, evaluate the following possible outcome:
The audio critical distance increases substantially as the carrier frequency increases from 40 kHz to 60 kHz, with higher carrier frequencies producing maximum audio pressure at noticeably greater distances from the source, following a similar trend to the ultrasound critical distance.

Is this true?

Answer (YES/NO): YES